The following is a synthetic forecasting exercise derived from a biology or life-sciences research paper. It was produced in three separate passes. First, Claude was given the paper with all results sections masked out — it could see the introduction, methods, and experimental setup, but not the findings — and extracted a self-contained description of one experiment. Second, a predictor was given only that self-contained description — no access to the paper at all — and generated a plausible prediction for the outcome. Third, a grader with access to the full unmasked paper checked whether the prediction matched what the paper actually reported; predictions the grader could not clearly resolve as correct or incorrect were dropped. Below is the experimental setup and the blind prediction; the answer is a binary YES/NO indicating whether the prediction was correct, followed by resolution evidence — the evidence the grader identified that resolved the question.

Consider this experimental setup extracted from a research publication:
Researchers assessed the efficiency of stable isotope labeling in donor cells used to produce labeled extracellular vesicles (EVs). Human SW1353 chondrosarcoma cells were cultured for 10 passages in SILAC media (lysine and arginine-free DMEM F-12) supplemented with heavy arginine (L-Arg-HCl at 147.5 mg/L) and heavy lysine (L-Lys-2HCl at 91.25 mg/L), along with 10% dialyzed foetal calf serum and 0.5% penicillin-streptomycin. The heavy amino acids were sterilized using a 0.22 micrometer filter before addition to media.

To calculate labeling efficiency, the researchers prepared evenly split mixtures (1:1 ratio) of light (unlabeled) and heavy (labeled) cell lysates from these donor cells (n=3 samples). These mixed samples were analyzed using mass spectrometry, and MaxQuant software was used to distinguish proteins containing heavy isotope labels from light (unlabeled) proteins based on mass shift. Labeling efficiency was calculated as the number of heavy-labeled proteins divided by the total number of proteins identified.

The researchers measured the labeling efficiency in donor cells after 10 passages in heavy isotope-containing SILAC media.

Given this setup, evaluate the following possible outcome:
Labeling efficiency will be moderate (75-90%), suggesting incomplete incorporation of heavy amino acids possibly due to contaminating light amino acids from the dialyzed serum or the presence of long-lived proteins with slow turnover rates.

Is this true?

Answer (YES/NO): NO